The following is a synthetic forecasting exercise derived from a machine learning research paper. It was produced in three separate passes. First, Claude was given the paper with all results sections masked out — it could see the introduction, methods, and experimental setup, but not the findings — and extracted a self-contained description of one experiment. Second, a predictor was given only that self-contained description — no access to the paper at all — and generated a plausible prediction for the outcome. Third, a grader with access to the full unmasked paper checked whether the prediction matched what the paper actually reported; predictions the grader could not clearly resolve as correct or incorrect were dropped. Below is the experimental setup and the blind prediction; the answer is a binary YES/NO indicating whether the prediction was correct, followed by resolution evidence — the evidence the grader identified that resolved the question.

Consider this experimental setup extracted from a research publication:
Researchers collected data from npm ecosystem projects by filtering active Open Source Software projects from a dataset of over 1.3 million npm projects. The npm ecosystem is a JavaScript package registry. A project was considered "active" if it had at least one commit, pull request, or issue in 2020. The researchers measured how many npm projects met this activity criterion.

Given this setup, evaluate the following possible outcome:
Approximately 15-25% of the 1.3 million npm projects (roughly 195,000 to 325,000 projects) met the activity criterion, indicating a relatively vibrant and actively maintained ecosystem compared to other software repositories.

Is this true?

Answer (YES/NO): NO